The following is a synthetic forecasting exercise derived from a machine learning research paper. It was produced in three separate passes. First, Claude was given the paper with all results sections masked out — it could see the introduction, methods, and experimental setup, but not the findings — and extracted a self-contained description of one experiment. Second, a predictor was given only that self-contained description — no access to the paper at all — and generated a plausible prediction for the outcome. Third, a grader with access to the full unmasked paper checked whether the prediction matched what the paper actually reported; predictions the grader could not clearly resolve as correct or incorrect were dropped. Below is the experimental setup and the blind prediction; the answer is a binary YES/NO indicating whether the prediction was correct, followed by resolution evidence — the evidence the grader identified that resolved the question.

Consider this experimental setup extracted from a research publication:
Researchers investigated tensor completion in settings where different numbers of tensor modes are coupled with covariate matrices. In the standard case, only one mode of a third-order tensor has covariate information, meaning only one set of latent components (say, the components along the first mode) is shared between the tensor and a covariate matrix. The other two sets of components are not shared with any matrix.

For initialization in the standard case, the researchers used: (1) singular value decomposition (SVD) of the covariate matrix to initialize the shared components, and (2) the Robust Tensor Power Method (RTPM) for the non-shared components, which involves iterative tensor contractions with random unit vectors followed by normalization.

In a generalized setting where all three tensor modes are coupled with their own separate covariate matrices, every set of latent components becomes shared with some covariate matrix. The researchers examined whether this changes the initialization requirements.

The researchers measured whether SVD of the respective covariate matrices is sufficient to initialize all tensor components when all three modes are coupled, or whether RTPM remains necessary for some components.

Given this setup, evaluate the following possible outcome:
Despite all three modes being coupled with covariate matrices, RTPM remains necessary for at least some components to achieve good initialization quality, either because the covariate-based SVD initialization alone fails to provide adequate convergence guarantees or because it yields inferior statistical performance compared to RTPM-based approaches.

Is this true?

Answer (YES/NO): NO